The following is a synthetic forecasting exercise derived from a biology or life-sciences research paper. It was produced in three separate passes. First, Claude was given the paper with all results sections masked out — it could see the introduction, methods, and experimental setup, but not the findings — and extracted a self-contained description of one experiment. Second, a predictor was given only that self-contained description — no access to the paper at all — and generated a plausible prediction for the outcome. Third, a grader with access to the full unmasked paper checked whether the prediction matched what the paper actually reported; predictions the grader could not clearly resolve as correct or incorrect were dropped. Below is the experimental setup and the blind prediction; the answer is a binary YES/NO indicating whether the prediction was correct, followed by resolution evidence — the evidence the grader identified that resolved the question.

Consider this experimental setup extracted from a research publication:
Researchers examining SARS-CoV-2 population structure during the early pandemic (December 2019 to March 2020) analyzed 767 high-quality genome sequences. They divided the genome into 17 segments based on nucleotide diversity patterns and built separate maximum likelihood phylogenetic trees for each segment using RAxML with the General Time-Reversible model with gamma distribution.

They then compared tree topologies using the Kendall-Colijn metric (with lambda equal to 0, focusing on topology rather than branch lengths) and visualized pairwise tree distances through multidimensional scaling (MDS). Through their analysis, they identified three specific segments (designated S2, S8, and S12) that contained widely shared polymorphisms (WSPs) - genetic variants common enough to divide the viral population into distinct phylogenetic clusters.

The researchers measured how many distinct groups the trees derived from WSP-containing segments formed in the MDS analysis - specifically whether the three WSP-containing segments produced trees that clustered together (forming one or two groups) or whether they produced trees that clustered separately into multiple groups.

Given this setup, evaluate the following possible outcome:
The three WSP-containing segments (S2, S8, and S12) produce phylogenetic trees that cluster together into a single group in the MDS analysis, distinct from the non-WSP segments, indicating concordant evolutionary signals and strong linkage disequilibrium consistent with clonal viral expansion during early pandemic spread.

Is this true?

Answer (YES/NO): YES